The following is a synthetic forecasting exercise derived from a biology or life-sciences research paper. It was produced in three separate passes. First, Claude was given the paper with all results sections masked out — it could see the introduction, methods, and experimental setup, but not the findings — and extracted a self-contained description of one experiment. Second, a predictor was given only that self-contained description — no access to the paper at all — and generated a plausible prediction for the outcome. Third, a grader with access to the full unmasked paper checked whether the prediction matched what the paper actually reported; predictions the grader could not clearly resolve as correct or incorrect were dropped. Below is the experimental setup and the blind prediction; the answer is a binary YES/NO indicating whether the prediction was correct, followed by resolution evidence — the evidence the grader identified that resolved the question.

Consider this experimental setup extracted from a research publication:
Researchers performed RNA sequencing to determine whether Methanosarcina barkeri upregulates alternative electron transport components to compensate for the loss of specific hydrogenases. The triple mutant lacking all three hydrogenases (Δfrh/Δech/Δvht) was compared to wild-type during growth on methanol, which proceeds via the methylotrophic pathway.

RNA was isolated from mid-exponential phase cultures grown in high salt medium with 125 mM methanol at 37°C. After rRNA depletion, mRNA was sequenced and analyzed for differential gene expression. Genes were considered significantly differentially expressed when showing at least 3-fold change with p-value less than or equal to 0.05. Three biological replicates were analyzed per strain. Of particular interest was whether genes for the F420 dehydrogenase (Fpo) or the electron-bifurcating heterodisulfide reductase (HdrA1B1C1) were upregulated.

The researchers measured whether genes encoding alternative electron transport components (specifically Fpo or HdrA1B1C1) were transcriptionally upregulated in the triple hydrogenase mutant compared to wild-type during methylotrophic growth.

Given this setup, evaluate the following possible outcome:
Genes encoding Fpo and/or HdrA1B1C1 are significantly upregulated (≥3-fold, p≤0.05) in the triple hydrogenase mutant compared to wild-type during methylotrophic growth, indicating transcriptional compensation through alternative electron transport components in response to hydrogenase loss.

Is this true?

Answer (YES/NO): YES